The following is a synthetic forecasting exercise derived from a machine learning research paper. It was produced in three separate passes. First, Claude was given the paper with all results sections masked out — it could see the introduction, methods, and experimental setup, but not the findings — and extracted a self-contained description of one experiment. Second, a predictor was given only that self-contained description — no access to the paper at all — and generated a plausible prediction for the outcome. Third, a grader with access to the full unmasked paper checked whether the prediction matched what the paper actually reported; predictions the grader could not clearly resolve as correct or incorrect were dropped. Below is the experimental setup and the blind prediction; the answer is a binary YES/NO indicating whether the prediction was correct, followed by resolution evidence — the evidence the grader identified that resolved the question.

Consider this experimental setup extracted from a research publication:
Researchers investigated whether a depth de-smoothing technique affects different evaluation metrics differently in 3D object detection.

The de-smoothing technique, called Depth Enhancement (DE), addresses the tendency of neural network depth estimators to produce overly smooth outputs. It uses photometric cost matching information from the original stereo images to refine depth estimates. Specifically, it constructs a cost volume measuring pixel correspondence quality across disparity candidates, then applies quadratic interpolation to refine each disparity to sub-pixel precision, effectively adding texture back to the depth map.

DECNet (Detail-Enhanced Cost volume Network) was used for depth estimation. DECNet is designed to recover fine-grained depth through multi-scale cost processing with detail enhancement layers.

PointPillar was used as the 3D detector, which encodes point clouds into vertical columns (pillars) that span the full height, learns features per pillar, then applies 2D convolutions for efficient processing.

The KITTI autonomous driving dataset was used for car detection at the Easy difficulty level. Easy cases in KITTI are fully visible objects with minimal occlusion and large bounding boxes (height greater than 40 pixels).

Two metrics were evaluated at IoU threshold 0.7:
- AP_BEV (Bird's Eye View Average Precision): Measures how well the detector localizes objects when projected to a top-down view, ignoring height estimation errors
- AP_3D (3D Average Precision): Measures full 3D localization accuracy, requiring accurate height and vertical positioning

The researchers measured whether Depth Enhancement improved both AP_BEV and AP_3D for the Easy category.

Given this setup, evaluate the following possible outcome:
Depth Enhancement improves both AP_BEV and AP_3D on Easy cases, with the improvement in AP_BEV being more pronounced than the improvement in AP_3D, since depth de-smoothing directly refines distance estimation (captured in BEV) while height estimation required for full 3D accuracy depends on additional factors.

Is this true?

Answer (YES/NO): NO